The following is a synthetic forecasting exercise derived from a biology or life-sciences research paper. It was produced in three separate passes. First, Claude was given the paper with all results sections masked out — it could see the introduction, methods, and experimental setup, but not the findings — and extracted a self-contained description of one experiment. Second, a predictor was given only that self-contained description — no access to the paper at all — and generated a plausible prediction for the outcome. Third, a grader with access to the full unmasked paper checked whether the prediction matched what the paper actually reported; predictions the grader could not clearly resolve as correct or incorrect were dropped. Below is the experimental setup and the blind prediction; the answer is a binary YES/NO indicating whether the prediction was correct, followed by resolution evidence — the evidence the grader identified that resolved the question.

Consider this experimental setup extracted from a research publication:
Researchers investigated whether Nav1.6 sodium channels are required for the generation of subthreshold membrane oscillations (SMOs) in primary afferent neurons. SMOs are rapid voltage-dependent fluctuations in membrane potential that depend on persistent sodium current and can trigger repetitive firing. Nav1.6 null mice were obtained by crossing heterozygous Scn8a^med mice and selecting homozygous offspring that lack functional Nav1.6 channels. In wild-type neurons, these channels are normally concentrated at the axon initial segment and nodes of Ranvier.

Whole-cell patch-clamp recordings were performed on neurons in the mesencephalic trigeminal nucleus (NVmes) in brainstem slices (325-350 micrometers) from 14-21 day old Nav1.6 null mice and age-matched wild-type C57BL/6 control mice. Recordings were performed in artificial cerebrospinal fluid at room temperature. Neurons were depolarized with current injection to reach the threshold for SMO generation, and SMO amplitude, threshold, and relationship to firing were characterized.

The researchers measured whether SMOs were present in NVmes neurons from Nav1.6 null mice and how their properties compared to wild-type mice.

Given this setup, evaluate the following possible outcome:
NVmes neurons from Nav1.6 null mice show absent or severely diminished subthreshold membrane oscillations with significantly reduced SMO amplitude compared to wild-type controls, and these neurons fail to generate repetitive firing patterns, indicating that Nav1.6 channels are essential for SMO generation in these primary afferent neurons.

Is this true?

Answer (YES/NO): NO